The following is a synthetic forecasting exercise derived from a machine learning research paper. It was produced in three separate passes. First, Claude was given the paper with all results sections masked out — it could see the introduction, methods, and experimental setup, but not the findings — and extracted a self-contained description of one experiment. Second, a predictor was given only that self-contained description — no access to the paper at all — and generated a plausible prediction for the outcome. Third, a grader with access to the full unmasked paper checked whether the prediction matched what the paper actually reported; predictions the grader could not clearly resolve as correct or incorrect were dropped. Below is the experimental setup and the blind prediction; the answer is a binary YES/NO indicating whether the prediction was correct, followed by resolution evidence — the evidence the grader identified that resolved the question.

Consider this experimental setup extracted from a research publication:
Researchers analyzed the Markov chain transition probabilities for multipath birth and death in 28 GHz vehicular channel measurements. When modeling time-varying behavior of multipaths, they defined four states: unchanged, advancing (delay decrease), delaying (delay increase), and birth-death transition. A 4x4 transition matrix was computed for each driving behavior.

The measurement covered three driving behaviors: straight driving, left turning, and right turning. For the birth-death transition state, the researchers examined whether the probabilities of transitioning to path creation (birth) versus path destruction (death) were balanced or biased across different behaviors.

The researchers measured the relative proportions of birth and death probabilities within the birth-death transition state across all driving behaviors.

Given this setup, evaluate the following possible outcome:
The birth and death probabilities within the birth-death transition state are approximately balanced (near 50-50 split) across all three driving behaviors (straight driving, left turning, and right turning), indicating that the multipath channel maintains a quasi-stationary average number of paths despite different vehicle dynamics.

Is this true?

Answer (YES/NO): YES